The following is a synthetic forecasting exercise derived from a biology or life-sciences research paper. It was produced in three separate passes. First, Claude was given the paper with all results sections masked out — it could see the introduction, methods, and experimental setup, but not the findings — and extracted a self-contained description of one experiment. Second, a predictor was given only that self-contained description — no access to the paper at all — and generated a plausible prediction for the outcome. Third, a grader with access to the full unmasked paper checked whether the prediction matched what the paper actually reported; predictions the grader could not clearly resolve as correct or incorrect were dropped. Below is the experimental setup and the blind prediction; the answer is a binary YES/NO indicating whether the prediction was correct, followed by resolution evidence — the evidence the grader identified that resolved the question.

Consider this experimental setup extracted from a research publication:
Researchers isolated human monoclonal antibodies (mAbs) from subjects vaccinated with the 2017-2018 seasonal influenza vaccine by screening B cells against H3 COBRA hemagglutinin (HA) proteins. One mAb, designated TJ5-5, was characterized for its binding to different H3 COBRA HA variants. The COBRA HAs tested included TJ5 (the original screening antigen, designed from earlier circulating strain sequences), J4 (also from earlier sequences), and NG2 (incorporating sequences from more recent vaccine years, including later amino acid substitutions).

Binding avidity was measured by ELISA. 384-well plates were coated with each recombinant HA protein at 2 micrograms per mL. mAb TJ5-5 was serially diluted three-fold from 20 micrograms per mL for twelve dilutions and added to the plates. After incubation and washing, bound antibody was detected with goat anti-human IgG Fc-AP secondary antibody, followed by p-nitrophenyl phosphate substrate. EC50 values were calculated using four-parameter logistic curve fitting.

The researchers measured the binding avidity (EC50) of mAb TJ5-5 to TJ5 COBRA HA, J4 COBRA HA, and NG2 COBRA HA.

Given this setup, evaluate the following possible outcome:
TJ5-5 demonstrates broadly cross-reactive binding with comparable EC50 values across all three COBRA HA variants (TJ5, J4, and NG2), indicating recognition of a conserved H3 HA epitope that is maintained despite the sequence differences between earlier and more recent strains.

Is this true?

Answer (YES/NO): NO